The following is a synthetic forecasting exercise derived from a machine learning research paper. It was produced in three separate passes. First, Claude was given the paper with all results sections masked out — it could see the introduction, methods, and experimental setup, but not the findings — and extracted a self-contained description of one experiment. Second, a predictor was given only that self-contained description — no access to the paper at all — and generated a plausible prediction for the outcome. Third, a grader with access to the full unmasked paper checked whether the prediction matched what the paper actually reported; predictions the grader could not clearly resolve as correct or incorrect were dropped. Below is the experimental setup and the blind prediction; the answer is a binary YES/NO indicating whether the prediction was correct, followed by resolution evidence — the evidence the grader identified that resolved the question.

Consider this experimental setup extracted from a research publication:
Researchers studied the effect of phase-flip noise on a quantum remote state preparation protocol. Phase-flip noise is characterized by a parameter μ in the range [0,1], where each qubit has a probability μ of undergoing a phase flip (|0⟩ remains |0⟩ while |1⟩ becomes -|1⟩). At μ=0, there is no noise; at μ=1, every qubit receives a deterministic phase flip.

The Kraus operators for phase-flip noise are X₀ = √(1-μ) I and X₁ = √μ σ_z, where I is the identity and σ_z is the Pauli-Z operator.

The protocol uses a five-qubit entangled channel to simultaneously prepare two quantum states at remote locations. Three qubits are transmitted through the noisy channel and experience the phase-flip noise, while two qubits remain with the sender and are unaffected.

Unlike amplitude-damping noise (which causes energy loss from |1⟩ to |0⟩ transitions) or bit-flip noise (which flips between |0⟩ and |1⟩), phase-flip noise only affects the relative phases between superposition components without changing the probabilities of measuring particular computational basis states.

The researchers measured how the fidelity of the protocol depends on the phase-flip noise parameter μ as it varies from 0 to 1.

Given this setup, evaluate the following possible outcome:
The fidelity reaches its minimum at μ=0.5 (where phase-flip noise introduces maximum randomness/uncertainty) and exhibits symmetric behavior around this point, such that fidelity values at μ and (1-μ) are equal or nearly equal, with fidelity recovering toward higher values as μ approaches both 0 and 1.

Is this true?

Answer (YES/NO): NO